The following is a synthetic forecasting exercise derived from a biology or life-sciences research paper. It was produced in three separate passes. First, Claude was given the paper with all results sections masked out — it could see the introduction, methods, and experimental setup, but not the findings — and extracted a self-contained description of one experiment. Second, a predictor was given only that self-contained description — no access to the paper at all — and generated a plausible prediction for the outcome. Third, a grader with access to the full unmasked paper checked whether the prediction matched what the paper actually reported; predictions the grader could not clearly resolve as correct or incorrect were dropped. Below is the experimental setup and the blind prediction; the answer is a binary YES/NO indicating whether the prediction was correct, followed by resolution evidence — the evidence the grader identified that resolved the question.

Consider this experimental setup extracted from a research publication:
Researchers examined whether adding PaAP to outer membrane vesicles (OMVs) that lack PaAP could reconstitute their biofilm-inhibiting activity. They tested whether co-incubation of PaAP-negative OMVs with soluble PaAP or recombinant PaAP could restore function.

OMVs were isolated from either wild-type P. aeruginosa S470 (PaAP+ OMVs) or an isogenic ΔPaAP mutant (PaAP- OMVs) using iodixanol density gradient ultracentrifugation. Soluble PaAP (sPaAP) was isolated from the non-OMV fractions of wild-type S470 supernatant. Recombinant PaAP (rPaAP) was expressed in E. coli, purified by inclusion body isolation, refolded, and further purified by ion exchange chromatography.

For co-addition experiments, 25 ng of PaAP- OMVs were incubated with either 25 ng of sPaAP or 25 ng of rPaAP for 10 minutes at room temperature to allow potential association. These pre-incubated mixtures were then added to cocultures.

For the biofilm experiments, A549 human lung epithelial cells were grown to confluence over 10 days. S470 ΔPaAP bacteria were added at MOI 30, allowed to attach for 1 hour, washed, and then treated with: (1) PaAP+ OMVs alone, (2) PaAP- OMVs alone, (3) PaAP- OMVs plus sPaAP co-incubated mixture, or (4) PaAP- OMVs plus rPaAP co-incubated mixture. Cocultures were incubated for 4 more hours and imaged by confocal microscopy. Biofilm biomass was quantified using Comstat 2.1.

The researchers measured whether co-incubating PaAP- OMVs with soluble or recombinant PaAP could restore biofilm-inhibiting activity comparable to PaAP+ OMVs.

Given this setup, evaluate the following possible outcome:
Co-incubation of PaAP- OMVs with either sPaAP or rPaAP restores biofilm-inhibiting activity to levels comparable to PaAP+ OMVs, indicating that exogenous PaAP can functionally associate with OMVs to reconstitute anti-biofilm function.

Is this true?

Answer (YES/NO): NO